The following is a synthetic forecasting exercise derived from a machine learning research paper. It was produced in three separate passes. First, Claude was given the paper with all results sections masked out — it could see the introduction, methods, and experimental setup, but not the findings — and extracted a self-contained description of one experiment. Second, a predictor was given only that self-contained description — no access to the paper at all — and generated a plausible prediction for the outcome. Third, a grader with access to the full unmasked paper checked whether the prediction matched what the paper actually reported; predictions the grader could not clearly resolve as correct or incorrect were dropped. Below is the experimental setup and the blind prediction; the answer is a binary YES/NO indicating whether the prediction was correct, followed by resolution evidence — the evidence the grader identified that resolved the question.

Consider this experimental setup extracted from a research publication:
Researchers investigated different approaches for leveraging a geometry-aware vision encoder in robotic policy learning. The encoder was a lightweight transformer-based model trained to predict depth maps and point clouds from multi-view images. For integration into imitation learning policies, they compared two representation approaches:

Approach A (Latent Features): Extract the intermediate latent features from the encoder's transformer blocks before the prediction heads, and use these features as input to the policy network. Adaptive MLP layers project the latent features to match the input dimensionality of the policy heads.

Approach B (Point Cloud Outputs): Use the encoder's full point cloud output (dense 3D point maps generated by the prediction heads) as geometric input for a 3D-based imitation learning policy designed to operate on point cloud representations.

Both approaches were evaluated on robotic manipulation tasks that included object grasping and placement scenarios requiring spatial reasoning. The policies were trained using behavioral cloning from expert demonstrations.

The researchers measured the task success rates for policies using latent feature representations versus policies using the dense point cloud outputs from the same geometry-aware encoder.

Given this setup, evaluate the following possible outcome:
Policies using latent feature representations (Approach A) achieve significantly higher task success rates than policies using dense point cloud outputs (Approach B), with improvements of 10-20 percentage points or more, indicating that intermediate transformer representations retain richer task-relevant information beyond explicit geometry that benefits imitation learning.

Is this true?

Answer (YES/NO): YES